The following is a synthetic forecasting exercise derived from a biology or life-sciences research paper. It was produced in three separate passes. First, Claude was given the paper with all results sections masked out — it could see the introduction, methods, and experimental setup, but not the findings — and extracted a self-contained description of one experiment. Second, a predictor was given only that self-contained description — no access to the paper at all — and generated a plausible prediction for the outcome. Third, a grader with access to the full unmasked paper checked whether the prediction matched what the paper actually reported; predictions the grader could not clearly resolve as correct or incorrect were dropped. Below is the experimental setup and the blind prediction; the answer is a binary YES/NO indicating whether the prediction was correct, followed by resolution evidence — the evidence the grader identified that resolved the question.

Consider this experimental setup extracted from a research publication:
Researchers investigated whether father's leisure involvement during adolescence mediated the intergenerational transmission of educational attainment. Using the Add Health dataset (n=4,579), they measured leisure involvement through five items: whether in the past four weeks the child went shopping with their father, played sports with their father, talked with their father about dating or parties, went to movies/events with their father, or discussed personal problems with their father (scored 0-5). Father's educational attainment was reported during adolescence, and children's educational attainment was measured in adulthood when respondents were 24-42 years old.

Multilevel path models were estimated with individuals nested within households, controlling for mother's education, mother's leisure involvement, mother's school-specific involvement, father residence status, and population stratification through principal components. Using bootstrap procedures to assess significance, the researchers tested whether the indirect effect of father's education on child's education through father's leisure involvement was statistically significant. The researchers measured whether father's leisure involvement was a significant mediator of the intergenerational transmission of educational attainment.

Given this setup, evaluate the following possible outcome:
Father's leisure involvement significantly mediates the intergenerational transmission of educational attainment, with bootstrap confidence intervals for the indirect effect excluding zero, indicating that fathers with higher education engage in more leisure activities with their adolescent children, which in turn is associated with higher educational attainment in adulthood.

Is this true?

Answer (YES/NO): YES